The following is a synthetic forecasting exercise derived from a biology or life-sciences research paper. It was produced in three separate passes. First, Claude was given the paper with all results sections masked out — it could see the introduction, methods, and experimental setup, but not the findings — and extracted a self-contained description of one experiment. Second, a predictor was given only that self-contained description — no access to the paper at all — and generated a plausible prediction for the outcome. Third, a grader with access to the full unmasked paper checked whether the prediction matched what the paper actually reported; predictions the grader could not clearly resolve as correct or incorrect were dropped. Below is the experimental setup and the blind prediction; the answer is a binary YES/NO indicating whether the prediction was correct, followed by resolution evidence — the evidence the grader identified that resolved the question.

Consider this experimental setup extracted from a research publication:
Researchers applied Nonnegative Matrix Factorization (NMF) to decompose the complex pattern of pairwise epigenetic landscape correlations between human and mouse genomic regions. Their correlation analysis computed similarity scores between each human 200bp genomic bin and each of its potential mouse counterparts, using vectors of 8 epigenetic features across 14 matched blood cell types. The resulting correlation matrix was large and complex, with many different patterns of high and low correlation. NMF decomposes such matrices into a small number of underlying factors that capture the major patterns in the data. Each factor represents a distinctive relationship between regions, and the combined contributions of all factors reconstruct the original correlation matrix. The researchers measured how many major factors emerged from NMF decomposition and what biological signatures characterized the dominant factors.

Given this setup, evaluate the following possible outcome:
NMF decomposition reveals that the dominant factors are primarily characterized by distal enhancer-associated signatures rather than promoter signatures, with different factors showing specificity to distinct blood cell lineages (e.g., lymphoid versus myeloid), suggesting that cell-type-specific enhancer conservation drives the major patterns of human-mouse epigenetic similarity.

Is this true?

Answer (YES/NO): NO